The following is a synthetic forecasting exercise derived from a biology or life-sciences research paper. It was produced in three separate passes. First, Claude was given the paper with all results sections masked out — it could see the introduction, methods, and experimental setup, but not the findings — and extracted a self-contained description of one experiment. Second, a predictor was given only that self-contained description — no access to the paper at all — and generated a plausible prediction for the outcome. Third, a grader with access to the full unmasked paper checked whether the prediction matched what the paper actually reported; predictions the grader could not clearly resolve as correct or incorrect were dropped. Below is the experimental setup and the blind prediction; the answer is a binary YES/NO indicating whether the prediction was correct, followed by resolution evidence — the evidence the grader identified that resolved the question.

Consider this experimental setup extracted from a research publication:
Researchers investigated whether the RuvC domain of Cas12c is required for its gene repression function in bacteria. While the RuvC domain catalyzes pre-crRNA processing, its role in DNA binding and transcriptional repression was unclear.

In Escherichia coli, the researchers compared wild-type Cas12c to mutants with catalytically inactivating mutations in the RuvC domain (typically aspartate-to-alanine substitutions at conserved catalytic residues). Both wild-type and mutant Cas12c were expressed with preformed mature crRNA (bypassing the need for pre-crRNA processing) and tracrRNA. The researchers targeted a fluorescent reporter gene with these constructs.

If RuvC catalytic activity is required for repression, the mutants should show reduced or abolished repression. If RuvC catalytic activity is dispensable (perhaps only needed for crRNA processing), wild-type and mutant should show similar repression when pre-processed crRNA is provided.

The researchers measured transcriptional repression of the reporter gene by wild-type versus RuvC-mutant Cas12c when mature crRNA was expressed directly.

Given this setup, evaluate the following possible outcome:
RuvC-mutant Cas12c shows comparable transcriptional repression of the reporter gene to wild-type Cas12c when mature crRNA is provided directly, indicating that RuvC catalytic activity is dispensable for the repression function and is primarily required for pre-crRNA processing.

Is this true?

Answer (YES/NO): YES